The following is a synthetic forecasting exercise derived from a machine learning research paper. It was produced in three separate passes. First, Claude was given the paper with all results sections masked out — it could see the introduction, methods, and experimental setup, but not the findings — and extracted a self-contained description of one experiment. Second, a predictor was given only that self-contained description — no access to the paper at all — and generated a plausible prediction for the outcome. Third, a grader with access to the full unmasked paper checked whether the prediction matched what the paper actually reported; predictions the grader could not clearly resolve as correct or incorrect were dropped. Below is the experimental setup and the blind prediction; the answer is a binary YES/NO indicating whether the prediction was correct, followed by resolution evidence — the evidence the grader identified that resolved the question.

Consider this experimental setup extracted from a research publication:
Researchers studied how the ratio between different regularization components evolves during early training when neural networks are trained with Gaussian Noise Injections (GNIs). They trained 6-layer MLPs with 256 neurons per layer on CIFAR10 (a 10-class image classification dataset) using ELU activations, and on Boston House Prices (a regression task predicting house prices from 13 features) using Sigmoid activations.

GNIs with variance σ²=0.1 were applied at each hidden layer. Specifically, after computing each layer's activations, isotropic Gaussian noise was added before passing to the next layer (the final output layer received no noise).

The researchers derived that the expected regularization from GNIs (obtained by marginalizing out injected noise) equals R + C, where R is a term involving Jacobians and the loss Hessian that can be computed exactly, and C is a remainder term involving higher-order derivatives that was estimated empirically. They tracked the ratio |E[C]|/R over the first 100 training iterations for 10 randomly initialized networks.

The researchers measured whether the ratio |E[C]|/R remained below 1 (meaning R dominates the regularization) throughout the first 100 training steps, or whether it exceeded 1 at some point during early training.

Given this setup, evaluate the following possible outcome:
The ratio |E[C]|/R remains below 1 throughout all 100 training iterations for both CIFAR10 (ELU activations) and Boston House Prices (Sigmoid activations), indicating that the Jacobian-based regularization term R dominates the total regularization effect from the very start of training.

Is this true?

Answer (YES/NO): YES